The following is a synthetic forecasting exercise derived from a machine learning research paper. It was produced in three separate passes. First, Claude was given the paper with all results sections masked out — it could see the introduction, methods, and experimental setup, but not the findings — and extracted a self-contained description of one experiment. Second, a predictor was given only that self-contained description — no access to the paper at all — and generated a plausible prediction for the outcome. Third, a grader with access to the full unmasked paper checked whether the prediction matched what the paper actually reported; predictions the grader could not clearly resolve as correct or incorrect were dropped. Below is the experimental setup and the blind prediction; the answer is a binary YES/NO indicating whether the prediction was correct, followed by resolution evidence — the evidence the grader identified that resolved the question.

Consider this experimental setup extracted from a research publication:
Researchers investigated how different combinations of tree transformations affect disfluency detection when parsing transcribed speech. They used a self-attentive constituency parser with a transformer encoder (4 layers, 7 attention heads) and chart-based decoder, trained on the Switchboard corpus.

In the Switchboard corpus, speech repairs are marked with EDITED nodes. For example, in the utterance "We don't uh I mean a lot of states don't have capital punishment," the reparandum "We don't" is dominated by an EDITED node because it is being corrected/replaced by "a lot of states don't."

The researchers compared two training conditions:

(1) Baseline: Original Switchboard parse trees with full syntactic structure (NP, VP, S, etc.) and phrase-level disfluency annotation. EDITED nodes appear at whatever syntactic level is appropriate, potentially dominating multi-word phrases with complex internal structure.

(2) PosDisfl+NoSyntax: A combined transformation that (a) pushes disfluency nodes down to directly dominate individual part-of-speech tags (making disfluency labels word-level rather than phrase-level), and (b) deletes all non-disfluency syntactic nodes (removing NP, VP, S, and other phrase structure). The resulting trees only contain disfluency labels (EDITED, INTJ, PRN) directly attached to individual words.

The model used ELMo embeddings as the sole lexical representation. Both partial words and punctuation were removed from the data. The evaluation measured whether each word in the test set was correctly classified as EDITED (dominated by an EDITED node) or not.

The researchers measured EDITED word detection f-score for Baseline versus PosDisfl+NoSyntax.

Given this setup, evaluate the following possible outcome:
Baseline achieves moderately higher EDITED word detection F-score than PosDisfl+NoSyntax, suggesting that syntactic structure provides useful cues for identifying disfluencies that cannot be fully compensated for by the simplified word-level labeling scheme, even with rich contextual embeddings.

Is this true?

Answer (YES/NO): NO